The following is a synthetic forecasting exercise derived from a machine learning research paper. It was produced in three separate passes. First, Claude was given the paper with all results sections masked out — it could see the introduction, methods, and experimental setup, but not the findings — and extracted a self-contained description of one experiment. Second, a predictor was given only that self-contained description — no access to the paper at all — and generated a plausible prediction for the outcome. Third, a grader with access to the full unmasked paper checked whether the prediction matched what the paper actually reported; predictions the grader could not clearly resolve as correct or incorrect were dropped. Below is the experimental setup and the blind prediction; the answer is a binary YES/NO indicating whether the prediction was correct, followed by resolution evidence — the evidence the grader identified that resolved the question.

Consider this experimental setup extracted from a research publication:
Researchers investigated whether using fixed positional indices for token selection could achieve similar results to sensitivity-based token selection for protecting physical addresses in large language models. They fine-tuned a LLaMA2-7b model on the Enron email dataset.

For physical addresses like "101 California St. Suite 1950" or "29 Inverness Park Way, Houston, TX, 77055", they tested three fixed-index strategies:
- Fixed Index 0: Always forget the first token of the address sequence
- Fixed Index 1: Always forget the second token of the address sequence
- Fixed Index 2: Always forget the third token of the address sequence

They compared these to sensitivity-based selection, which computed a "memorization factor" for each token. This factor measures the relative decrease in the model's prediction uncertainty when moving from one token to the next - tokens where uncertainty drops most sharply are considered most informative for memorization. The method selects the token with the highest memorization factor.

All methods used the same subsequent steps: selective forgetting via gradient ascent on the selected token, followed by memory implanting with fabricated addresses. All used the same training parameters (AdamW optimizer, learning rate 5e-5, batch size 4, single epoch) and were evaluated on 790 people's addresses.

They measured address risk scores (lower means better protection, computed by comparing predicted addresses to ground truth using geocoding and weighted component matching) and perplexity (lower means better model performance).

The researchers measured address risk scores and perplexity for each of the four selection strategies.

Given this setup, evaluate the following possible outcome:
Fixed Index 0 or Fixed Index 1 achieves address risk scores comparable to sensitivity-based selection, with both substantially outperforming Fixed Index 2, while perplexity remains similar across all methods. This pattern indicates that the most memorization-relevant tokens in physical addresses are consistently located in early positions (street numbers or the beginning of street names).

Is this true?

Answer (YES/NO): NO